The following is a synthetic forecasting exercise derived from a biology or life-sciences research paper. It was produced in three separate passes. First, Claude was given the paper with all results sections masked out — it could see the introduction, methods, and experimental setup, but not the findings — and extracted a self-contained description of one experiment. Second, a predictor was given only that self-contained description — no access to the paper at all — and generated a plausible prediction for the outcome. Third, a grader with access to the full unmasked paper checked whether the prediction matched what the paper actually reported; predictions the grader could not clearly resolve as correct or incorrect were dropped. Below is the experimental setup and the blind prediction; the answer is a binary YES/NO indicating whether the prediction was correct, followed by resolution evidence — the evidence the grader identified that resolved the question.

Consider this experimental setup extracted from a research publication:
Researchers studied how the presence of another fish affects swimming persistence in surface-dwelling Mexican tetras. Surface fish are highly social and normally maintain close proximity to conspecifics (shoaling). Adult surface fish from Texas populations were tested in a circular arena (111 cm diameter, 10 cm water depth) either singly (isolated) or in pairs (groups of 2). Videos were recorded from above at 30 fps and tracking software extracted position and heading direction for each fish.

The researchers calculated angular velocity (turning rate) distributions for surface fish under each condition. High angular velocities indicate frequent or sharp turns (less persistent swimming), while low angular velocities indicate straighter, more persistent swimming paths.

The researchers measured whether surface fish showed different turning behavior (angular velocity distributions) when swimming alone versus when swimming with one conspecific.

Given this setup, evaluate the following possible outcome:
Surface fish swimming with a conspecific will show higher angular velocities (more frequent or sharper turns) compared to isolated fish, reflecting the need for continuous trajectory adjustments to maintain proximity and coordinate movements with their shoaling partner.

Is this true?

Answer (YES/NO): NO